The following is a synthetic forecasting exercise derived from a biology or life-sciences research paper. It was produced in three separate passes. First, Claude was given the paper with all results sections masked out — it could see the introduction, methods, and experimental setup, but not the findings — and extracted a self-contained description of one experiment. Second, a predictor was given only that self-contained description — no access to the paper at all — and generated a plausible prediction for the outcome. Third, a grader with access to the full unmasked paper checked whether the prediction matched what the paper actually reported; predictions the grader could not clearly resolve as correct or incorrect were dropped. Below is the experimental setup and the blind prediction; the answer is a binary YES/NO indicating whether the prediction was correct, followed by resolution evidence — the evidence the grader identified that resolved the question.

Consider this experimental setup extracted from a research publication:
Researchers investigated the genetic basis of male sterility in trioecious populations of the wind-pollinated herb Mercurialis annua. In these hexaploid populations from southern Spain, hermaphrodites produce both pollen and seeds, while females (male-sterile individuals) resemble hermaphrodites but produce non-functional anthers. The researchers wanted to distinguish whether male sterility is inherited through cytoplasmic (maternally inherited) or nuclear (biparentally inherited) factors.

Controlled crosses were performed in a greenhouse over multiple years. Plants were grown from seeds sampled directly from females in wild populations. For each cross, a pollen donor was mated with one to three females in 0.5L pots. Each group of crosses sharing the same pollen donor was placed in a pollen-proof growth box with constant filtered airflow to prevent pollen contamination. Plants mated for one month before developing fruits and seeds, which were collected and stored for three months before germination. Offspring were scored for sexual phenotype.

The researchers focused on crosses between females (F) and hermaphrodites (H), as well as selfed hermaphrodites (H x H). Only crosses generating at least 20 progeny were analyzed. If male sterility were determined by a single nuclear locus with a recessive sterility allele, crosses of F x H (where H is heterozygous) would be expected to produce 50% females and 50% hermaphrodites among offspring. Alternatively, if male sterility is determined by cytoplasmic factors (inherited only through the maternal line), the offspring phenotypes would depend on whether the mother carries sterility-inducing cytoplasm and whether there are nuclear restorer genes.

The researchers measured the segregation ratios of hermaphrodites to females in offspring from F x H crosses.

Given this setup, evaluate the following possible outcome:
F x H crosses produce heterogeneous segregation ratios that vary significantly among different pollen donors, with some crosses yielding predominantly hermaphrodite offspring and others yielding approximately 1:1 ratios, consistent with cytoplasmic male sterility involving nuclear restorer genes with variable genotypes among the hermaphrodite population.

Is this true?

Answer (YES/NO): YES